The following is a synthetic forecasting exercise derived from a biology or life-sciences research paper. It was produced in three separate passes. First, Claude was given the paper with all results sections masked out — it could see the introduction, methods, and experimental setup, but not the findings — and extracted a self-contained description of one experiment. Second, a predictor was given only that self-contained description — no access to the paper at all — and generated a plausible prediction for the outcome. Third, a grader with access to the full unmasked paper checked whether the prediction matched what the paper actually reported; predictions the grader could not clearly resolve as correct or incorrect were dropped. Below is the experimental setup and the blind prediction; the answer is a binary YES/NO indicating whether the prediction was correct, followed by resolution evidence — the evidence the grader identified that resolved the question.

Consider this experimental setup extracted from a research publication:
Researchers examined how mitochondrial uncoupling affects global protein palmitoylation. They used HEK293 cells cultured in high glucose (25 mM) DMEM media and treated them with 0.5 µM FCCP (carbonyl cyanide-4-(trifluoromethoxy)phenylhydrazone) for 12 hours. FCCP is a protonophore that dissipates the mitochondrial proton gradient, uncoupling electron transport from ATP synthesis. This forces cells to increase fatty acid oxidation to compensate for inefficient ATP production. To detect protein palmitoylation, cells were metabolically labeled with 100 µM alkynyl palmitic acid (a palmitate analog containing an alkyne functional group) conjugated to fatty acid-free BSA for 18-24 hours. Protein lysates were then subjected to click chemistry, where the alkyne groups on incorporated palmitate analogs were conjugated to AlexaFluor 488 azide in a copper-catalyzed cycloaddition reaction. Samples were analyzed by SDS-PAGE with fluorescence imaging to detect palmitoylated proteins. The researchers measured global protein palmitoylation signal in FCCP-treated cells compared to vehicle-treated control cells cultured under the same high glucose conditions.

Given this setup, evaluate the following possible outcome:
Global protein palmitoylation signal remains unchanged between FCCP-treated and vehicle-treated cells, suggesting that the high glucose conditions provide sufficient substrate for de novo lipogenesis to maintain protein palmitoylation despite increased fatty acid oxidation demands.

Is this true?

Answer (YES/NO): NO